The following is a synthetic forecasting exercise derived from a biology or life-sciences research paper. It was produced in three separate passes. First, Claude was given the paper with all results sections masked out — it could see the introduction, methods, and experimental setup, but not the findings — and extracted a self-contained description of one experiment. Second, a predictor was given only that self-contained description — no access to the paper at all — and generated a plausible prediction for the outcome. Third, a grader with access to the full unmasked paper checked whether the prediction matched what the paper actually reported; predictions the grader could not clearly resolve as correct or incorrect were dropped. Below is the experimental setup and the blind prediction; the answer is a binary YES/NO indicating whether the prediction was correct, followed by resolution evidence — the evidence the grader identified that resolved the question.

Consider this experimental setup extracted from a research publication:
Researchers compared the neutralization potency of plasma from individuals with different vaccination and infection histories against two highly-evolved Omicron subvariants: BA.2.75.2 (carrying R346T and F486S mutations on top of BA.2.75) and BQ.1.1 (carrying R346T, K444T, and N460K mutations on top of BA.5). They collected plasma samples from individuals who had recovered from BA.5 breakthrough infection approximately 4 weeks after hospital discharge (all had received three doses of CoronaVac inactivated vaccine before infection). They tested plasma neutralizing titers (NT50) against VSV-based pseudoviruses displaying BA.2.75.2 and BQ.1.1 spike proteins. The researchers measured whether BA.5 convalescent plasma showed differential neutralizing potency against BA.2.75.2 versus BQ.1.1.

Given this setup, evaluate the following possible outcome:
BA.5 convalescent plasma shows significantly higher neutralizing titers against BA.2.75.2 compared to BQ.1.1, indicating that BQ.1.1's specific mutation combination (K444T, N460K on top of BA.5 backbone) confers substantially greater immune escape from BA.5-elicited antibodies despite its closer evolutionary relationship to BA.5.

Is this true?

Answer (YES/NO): NO